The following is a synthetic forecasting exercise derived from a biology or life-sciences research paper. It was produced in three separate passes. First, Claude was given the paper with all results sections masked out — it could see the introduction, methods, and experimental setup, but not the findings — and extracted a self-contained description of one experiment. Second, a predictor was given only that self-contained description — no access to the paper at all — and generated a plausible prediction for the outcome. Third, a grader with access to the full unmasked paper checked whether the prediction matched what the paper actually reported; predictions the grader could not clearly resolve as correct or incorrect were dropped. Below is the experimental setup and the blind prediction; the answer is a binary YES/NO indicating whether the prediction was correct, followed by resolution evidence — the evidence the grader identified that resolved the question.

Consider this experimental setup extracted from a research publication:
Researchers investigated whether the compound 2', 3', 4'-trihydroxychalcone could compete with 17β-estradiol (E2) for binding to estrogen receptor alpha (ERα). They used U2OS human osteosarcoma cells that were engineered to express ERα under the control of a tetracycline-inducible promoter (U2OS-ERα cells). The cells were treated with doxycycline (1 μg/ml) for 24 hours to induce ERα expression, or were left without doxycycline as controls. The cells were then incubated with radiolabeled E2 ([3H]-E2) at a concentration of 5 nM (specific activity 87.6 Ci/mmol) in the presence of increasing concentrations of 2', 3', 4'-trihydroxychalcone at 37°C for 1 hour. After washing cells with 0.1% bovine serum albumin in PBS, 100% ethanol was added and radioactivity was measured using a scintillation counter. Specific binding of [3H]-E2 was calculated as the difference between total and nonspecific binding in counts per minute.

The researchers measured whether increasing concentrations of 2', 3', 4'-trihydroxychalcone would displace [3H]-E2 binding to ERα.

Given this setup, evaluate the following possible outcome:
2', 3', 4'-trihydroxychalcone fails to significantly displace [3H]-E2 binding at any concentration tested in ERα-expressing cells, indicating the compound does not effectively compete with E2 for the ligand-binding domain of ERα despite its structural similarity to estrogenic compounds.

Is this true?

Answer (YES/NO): NO